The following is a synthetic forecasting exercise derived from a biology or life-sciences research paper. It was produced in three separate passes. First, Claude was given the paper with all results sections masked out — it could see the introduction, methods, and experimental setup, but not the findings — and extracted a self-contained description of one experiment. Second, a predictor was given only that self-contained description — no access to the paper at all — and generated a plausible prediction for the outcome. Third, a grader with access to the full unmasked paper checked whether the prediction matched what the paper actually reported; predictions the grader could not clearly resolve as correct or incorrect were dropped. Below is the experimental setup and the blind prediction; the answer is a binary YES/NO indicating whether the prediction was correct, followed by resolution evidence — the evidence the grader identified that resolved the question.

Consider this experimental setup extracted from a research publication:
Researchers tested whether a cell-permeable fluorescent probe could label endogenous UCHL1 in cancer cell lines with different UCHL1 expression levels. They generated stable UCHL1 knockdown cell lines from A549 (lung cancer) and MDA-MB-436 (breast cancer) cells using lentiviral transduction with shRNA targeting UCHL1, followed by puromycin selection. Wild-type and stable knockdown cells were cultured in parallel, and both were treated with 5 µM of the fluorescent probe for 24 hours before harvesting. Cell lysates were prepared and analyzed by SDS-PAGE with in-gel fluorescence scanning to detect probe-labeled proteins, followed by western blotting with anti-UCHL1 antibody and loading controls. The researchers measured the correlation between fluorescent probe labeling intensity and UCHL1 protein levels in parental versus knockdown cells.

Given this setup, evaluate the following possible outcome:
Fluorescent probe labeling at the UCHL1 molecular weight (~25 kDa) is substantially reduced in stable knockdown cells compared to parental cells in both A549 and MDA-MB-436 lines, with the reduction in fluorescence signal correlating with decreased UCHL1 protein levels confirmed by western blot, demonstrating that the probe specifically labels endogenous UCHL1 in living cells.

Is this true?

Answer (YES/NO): YES